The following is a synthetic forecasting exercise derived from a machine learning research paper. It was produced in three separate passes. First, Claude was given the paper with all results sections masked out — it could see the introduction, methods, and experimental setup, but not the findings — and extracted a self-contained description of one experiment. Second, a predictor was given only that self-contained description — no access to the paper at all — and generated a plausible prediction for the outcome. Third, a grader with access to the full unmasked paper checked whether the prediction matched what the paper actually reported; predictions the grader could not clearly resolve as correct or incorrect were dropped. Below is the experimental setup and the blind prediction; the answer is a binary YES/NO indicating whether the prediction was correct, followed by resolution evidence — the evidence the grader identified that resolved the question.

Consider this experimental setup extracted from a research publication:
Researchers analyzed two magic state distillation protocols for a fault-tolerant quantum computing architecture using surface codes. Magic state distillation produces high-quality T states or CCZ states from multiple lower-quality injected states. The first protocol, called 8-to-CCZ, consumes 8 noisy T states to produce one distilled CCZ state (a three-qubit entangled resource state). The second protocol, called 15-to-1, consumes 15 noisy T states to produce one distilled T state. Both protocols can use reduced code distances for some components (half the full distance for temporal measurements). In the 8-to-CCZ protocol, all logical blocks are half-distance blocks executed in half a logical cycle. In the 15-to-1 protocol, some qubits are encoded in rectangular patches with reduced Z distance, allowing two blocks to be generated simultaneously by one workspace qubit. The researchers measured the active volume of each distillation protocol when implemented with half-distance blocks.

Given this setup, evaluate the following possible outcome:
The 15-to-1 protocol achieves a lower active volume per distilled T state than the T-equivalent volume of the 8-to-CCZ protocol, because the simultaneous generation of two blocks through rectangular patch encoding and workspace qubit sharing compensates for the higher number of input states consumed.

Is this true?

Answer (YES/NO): NO